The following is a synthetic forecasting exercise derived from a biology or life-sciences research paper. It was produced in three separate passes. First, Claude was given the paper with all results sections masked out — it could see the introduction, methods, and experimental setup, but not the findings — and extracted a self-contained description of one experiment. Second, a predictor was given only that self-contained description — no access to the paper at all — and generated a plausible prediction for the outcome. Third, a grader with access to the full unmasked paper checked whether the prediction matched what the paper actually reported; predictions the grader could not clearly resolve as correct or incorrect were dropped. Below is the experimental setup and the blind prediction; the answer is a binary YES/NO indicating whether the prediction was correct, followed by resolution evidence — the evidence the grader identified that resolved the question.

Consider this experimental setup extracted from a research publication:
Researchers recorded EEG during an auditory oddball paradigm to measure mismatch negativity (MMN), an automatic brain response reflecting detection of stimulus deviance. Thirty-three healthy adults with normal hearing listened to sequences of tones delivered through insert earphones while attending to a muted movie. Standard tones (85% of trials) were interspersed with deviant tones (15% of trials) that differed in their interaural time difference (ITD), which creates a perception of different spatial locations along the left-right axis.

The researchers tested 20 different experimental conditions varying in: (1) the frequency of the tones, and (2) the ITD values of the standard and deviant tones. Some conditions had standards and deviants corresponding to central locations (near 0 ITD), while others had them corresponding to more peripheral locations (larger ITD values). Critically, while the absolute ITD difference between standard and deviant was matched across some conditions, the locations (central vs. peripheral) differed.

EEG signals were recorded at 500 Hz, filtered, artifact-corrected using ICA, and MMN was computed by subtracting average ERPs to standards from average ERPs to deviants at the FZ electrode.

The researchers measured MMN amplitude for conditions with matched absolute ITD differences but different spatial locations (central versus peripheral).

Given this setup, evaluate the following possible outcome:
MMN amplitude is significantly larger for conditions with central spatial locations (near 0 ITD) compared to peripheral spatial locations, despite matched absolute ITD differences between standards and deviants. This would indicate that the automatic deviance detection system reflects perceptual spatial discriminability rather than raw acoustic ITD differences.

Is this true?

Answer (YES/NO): YES